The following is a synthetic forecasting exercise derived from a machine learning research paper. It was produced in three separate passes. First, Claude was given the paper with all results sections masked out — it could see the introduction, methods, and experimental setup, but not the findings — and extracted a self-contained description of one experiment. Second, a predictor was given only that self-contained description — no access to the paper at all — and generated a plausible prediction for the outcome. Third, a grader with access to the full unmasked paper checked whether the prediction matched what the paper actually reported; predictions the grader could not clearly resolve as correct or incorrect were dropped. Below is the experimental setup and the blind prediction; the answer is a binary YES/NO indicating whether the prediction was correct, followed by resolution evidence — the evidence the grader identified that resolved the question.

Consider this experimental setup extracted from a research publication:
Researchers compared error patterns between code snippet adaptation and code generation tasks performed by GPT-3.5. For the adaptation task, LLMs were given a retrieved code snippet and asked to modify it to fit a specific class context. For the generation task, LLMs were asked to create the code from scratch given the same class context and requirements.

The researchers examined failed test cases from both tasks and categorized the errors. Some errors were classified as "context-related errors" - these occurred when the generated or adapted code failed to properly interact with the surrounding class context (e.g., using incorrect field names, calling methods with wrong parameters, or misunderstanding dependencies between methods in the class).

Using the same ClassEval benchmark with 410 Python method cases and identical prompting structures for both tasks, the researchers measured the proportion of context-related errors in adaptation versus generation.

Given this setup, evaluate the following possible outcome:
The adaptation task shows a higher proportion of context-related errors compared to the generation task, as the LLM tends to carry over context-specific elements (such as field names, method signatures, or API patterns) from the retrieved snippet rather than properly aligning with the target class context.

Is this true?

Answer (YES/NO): YES